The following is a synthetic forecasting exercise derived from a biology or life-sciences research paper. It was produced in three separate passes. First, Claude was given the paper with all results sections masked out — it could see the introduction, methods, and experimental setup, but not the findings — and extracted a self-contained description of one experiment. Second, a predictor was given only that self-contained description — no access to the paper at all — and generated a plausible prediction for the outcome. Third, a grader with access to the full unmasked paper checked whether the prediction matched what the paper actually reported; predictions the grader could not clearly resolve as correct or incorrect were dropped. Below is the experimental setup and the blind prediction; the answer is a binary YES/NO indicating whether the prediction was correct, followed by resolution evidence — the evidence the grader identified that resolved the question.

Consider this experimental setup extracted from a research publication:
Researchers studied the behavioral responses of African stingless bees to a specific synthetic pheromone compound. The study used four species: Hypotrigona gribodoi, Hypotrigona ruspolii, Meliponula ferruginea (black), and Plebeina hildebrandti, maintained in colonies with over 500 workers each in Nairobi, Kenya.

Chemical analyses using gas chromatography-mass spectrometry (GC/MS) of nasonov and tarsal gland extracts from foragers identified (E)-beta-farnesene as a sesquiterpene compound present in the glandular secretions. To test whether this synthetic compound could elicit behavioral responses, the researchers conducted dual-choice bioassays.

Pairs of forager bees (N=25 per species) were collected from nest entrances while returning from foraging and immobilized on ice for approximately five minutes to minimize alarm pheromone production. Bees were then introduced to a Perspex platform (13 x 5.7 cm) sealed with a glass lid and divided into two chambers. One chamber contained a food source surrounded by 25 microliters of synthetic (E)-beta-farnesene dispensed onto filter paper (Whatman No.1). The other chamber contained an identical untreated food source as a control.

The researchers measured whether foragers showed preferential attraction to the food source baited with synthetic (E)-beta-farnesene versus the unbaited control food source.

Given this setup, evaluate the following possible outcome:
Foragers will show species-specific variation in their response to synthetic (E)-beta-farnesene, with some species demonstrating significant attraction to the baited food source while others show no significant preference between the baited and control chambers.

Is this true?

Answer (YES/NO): NO